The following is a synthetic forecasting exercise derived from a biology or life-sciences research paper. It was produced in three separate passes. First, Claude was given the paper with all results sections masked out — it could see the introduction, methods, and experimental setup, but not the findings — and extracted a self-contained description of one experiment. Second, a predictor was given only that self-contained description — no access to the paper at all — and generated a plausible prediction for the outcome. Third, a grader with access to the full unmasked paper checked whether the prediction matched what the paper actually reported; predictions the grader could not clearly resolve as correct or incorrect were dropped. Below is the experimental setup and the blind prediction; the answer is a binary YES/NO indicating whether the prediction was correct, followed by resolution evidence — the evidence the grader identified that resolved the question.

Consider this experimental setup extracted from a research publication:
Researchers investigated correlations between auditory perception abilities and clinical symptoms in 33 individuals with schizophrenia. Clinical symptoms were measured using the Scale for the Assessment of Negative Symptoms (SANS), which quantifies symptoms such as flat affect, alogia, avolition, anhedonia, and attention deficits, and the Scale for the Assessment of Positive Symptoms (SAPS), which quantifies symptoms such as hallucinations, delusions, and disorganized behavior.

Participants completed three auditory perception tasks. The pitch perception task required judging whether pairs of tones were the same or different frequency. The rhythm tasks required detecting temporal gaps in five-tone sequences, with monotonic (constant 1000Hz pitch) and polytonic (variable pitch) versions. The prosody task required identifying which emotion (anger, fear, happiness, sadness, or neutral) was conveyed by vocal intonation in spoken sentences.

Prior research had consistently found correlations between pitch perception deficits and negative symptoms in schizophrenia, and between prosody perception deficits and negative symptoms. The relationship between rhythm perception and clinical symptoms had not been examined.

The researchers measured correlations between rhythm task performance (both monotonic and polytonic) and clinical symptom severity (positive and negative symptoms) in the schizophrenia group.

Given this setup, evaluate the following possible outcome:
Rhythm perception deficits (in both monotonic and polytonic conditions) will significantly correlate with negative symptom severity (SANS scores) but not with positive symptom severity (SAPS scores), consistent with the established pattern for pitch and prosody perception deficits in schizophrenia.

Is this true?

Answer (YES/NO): NO